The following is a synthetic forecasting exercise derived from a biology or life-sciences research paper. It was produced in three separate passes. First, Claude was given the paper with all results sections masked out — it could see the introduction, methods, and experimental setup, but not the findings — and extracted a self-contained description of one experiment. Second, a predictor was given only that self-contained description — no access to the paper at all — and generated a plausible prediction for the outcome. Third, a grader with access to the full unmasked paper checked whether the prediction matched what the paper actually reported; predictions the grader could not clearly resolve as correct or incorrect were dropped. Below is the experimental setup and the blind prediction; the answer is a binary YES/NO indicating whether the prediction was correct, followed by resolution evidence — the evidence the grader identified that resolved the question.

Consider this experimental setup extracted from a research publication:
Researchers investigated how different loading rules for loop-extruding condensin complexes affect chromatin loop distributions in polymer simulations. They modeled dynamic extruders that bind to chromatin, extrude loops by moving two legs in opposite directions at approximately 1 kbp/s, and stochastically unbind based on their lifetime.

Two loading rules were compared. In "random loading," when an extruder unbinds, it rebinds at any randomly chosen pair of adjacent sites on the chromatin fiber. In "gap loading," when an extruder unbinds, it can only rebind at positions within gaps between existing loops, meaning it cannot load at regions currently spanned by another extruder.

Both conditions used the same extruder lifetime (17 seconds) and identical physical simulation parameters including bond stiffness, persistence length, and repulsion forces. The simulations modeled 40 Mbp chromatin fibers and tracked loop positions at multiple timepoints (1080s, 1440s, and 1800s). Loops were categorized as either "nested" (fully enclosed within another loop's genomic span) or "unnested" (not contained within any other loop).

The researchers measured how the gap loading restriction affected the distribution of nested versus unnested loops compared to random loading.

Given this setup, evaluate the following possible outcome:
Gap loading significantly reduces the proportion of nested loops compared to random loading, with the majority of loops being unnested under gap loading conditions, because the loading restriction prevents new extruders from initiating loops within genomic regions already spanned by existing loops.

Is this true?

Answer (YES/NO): NO